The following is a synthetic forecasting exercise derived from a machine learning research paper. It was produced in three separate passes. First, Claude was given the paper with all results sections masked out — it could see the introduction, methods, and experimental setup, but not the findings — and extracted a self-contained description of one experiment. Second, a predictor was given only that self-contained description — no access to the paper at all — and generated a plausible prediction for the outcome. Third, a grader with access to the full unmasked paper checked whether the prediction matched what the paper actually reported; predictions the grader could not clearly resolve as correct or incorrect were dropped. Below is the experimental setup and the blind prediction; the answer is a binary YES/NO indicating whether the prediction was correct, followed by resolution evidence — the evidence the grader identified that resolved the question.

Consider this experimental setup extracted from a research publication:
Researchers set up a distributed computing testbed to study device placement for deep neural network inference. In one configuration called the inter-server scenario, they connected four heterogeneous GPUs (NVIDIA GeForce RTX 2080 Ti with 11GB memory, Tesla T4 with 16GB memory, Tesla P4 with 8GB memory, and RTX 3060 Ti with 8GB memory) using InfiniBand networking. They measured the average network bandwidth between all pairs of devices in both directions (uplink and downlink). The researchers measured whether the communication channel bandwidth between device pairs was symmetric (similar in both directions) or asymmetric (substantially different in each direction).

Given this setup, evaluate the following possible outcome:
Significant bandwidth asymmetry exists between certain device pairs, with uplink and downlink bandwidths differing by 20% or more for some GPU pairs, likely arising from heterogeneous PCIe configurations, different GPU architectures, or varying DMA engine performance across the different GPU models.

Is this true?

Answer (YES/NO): NO